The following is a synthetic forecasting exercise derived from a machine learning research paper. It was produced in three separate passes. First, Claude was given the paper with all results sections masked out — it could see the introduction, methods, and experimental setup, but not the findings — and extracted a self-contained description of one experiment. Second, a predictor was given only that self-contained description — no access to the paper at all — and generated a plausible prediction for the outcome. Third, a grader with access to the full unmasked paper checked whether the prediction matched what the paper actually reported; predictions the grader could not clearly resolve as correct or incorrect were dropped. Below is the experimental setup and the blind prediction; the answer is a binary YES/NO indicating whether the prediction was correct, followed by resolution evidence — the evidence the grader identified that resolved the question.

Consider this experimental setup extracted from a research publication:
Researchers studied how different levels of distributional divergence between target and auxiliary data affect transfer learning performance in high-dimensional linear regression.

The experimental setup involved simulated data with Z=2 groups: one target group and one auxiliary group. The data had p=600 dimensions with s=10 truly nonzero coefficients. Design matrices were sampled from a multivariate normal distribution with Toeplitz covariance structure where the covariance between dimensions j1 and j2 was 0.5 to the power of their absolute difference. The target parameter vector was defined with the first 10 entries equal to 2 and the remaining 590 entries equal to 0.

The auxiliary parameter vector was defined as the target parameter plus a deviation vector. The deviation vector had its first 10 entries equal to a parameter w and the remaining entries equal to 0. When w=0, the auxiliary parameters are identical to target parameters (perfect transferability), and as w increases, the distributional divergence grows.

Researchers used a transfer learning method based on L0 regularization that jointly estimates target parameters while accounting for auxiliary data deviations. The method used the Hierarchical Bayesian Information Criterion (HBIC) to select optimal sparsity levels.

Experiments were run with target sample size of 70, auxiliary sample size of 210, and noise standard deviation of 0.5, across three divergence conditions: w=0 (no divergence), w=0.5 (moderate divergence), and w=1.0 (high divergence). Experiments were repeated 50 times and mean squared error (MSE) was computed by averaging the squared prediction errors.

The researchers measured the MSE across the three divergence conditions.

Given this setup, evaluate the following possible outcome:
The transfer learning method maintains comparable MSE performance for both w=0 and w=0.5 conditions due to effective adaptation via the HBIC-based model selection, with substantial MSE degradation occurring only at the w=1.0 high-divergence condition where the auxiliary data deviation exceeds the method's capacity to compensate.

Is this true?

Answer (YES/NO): NO